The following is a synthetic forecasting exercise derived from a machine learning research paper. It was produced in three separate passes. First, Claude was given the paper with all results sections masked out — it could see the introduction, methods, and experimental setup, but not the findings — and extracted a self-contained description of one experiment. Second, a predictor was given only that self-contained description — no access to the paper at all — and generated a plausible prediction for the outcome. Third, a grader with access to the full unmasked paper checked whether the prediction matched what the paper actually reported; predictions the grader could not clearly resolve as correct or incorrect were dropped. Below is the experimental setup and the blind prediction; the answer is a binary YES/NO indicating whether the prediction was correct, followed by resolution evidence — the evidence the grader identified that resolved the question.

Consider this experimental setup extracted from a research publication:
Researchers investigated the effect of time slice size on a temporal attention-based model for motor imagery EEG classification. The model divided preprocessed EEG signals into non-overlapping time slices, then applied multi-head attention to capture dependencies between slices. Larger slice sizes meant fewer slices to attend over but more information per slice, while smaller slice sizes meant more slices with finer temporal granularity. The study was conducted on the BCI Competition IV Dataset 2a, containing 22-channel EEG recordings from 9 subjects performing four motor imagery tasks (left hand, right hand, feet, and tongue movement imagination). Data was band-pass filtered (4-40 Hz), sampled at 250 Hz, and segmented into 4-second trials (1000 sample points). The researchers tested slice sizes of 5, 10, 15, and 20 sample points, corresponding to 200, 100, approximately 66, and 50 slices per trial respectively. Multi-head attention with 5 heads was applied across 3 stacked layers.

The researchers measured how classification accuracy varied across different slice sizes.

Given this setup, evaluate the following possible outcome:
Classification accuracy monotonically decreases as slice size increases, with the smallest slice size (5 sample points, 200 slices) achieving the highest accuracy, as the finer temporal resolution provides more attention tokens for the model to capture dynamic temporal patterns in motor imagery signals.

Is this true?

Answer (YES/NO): NO